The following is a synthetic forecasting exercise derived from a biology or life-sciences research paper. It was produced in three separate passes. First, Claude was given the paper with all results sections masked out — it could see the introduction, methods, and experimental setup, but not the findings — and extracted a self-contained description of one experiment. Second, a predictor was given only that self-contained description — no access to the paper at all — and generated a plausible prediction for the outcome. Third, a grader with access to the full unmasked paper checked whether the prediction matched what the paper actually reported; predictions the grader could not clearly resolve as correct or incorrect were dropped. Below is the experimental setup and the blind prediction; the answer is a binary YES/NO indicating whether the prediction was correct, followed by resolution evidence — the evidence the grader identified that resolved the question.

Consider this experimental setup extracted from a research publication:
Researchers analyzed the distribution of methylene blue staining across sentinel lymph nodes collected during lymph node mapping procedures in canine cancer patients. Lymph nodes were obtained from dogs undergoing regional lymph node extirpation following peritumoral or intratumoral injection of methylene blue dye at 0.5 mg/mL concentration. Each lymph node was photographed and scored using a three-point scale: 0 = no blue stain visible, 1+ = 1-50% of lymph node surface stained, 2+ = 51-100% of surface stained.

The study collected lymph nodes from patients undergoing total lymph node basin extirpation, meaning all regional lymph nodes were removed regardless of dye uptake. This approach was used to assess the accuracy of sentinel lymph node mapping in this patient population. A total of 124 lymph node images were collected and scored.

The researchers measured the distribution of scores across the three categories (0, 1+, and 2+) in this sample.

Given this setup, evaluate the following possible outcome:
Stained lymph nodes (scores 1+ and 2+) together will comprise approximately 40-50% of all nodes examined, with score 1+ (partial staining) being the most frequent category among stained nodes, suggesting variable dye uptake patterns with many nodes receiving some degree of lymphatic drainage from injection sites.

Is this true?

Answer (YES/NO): NO